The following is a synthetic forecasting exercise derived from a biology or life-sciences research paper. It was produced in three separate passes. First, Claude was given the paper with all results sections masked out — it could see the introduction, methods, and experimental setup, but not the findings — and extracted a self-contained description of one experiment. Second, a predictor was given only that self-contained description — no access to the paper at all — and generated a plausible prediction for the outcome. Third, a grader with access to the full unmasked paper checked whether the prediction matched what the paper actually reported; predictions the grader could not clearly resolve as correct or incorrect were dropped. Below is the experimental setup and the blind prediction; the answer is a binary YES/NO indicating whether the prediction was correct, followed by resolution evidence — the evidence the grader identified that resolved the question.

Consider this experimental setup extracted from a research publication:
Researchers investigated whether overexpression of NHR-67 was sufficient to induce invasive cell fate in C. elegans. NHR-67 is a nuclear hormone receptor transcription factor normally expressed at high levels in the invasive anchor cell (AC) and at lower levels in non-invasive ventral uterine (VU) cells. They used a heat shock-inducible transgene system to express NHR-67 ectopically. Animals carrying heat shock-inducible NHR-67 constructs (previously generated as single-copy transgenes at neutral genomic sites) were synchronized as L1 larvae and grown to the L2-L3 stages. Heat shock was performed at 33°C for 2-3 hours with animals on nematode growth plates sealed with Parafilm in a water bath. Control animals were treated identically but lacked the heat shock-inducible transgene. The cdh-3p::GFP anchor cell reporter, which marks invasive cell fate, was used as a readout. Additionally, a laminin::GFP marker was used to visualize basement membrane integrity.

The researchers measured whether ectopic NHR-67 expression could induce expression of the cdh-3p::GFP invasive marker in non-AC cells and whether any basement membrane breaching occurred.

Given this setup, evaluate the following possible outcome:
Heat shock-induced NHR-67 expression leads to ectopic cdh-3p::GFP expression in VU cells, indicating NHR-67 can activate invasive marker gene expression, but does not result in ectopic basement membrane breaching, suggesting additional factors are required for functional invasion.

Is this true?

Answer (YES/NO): NO